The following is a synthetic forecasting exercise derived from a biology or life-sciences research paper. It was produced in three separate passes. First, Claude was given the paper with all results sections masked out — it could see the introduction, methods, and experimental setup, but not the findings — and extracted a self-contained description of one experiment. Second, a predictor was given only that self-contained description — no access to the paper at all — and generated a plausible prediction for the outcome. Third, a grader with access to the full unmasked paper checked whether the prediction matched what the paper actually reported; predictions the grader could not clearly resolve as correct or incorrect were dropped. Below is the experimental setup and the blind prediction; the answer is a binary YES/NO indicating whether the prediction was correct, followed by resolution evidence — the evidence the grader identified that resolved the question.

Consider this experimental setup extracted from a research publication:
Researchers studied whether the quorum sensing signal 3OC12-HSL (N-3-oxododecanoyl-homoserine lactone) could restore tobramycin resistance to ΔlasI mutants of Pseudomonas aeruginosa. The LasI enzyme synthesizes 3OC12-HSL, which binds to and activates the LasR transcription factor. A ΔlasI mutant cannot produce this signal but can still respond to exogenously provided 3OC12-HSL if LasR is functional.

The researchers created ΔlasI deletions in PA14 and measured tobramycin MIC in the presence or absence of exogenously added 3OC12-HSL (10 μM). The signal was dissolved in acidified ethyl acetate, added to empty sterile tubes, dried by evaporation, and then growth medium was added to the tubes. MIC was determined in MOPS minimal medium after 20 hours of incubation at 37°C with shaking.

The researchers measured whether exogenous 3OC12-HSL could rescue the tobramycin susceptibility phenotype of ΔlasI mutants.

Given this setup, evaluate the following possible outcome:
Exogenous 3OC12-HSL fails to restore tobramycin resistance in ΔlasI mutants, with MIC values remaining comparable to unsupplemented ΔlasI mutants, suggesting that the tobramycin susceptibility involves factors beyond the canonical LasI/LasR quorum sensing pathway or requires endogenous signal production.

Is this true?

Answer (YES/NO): NO